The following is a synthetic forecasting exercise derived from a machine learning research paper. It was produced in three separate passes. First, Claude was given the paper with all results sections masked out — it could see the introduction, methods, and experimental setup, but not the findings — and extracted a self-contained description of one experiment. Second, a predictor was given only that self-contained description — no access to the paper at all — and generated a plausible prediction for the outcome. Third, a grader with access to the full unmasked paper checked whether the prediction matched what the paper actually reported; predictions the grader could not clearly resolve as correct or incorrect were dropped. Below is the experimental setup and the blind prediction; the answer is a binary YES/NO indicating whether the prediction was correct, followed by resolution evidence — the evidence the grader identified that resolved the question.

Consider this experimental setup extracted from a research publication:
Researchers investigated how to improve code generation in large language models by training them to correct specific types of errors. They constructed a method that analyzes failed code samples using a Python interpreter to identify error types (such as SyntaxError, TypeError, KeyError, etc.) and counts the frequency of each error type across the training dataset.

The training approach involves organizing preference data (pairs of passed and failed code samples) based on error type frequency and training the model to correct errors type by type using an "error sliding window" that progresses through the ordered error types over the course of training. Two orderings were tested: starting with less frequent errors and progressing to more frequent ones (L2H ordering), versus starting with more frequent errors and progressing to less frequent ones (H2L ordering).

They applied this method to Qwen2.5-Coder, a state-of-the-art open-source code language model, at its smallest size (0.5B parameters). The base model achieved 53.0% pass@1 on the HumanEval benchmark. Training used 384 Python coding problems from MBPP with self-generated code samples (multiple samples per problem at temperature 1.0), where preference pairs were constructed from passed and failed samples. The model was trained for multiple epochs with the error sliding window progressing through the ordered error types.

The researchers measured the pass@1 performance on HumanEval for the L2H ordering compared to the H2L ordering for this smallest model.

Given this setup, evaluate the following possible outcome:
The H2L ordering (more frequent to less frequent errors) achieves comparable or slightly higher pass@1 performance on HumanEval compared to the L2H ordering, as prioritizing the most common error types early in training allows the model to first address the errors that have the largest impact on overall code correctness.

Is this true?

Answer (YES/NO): NO